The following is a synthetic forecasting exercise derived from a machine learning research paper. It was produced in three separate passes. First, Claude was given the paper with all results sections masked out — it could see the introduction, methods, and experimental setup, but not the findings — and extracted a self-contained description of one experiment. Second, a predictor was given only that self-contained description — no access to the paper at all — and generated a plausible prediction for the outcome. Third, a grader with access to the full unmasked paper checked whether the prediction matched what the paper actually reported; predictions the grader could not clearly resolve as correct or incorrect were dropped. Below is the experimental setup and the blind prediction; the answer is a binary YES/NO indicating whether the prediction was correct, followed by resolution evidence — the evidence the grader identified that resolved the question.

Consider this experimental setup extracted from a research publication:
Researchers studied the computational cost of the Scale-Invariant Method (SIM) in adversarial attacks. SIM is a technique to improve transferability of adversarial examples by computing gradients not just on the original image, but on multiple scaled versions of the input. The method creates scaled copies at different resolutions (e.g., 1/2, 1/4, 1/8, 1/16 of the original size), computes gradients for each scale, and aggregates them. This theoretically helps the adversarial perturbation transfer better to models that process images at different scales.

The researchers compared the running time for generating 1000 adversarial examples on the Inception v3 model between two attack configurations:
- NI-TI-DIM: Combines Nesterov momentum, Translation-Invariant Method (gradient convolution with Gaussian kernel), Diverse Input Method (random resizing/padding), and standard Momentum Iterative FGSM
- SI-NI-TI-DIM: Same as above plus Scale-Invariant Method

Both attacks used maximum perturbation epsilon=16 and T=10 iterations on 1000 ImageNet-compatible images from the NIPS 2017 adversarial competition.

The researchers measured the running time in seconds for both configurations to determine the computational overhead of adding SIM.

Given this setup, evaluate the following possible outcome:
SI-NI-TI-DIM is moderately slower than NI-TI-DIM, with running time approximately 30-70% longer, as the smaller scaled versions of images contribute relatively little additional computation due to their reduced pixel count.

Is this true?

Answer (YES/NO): NO